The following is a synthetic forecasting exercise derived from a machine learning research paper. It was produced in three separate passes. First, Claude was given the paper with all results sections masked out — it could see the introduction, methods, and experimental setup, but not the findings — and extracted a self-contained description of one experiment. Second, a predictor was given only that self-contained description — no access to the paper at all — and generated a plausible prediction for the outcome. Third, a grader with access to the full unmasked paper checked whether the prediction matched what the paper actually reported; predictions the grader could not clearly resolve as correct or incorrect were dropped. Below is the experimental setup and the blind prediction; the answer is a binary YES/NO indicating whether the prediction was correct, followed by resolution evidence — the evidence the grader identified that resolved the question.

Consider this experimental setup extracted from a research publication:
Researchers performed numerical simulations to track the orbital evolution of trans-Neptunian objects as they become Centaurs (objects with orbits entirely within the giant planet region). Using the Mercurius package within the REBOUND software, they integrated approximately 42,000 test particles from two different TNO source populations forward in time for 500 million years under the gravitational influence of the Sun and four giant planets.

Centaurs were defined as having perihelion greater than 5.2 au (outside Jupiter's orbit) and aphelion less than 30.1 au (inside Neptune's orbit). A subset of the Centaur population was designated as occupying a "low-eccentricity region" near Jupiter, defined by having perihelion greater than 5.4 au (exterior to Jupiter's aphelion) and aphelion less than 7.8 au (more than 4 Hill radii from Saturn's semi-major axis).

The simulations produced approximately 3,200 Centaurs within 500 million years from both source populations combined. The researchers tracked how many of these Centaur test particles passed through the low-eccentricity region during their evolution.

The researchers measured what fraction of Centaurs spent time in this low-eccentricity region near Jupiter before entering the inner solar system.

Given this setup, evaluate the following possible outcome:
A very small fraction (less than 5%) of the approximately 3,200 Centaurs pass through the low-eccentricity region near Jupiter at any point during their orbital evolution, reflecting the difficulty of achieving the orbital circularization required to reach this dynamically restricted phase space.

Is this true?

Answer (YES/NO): NO